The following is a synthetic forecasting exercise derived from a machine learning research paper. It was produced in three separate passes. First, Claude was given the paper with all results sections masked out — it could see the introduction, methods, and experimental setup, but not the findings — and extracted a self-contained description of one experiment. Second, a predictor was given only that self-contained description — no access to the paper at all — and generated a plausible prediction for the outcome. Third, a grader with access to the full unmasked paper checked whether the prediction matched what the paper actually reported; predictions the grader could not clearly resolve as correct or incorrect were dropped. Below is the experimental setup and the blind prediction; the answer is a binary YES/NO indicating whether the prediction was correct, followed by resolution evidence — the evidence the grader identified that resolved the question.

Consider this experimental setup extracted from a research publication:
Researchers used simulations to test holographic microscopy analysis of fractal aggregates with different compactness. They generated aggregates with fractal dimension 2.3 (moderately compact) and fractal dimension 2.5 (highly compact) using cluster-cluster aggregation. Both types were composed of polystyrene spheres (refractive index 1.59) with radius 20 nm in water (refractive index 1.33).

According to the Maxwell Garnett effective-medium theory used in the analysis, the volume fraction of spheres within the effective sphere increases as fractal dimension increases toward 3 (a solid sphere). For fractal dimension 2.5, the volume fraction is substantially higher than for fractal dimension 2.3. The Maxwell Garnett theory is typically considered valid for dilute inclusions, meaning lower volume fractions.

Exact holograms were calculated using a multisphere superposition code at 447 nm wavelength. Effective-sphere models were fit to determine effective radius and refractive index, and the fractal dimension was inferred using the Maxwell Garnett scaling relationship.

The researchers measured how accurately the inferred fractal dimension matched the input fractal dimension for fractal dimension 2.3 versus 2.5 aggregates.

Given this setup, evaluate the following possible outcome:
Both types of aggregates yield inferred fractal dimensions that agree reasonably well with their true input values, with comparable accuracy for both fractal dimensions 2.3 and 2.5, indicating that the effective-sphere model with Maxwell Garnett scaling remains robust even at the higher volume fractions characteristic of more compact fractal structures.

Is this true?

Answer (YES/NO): YES